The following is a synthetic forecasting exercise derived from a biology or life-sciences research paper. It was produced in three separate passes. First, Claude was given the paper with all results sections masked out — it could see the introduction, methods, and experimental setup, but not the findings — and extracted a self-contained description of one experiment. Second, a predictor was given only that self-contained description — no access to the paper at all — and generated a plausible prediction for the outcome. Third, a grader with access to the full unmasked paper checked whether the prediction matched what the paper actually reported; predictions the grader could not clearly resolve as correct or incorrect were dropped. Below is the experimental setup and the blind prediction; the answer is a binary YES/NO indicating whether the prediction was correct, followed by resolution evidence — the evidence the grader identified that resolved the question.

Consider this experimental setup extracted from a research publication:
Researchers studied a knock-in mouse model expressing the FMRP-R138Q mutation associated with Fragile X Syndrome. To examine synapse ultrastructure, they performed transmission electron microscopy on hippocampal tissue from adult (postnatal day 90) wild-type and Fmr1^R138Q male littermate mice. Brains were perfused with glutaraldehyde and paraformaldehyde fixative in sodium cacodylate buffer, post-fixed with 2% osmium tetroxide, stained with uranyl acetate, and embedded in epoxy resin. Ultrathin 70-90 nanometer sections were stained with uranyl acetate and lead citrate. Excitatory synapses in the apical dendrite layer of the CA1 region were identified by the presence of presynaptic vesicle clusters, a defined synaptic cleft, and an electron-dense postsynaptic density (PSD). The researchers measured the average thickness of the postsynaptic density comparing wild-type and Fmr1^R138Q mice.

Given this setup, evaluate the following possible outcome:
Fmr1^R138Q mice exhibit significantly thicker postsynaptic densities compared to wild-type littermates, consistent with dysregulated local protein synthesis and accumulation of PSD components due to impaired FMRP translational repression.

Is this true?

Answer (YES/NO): NO